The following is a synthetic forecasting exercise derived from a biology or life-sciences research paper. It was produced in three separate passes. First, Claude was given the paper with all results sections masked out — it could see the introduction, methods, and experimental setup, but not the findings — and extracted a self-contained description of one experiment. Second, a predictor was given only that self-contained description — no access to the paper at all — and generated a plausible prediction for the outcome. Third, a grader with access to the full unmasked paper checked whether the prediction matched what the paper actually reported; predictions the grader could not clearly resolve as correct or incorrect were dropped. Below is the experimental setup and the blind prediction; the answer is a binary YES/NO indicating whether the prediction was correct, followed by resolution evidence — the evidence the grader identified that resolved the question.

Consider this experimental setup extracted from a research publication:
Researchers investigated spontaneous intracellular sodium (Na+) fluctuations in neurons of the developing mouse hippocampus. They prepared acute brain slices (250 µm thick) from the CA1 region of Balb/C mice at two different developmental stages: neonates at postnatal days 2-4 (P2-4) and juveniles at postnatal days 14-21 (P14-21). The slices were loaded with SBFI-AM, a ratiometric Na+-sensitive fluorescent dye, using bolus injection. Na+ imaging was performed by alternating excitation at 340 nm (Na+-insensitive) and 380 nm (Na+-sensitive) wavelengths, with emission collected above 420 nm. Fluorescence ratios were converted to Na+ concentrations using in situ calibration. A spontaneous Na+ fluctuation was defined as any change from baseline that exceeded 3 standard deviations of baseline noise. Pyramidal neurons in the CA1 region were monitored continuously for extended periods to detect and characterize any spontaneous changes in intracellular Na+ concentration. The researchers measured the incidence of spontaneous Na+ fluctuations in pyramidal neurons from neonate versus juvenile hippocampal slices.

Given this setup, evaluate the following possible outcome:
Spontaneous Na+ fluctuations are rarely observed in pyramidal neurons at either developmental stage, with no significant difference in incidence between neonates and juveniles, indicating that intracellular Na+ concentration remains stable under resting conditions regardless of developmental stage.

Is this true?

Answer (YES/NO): NO